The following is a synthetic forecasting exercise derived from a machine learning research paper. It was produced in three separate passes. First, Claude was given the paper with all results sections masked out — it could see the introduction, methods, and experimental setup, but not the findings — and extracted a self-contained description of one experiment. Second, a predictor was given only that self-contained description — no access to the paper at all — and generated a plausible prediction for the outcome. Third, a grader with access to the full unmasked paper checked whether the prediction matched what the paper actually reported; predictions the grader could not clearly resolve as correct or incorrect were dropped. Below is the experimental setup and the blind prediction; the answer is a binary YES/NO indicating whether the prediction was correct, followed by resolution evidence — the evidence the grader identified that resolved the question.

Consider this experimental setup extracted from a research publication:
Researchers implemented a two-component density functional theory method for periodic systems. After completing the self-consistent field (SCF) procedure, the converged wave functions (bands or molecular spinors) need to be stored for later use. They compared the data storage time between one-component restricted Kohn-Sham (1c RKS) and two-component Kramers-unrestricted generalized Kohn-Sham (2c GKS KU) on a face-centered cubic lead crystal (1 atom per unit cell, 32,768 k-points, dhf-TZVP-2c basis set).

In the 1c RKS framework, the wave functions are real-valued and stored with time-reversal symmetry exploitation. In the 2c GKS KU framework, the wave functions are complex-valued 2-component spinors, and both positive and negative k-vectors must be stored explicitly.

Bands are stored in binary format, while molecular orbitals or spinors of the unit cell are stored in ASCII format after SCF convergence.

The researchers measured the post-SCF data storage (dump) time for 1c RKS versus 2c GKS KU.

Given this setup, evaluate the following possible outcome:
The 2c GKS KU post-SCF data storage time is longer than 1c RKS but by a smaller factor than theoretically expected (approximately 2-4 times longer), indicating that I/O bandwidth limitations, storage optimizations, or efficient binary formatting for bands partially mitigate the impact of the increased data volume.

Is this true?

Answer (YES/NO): NO